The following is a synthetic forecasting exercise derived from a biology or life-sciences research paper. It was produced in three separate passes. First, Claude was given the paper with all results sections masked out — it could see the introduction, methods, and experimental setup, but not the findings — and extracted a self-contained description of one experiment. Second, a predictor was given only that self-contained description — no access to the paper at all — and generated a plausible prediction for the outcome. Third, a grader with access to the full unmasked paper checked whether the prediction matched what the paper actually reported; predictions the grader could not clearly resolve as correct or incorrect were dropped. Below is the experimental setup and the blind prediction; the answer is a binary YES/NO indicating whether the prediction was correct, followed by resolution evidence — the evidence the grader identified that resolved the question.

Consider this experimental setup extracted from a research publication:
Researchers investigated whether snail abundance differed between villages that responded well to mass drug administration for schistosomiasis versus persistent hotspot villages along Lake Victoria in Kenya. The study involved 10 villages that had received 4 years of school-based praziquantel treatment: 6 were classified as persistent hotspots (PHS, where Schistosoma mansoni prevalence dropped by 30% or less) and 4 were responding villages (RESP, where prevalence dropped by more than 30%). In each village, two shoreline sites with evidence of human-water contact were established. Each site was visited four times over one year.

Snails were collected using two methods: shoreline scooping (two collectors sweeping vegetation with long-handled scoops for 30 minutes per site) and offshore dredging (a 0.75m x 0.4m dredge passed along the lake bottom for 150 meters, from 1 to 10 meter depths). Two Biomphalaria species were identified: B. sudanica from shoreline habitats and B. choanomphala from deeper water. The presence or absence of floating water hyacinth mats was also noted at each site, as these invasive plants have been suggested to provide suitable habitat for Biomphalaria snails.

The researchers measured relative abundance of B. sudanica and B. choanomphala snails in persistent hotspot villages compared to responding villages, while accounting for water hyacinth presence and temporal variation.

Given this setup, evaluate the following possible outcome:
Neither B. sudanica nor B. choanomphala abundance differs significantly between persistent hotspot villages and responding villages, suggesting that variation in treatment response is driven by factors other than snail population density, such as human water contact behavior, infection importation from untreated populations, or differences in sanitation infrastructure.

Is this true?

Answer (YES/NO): NO